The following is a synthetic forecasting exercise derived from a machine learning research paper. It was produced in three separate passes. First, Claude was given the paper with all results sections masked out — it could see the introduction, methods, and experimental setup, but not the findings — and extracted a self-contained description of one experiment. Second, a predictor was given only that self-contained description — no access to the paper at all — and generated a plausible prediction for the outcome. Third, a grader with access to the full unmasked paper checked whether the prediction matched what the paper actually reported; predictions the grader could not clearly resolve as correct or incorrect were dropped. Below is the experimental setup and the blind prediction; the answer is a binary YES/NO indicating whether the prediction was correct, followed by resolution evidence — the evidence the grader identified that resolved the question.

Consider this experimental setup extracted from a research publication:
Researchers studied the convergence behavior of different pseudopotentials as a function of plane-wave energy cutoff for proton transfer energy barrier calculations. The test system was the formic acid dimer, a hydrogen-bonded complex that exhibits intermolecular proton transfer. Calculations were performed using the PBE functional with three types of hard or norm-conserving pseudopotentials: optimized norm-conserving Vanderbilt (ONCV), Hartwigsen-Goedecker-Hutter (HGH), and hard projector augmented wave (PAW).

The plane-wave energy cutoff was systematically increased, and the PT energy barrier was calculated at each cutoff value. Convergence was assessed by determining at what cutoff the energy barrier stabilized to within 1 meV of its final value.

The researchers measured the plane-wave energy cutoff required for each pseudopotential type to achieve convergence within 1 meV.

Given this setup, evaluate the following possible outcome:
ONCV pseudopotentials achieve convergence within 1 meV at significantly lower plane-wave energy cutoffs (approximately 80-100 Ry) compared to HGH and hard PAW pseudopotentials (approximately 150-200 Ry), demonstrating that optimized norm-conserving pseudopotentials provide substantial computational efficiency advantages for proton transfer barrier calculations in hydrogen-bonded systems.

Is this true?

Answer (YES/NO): NO